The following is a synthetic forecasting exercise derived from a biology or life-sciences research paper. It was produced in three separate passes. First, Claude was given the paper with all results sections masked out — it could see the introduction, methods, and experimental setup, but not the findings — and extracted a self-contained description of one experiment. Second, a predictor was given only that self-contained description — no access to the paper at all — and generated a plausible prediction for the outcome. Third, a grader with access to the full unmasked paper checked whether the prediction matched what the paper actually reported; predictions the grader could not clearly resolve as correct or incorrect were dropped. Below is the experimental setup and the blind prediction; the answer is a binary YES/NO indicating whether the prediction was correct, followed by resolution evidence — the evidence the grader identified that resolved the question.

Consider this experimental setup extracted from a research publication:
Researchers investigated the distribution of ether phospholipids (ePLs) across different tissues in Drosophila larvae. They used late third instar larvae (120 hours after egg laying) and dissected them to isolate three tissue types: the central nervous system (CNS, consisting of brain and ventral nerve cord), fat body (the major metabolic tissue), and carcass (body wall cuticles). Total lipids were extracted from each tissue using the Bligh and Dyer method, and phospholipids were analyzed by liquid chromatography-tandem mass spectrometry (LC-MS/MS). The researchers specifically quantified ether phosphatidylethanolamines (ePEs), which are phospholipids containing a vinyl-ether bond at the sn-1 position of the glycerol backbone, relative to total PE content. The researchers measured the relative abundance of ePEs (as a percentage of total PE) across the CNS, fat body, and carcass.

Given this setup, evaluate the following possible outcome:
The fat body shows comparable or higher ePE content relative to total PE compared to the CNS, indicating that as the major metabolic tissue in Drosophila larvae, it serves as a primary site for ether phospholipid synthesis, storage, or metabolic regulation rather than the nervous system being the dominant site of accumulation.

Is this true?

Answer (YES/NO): NO